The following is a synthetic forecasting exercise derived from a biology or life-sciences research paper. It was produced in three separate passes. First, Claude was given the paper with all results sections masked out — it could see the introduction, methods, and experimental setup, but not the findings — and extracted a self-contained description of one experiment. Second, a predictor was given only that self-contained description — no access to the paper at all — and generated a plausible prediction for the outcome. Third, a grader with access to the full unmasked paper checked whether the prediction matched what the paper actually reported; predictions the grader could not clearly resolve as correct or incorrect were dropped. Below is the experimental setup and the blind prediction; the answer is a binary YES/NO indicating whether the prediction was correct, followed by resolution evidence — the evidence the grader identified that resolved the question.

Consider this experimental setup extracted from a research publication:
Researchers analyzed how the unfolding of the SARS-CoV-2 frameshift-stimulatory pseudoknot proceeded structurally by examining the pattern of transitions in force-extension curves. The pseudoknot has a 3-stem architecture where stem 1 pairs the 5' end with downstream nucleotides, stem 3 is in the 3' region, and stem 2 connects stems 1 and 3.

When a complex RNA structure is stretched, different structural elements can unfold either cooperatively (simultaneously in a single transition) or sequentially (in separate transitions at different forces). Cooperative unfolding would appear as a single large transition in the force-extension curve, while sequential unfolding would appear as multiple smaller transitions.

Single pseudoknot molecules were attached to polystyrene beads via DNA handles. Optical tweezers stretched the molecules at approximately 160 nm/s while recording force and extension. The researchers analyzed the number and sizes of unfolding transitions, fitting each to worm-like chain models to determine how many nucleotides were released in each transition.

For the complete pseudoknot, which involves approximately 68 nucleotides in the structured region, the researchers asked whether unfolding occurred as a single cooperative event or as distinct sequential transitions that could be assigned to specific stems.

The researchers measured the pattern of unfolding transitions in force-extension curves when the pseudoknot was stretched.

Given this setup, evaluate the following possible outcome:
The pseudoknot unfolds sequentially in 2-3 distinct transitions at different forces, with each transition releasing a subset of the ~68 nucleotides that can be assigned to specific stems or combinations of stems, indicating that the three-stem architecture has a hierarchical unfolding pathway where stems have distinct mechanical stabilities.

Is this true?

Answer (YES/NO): NO